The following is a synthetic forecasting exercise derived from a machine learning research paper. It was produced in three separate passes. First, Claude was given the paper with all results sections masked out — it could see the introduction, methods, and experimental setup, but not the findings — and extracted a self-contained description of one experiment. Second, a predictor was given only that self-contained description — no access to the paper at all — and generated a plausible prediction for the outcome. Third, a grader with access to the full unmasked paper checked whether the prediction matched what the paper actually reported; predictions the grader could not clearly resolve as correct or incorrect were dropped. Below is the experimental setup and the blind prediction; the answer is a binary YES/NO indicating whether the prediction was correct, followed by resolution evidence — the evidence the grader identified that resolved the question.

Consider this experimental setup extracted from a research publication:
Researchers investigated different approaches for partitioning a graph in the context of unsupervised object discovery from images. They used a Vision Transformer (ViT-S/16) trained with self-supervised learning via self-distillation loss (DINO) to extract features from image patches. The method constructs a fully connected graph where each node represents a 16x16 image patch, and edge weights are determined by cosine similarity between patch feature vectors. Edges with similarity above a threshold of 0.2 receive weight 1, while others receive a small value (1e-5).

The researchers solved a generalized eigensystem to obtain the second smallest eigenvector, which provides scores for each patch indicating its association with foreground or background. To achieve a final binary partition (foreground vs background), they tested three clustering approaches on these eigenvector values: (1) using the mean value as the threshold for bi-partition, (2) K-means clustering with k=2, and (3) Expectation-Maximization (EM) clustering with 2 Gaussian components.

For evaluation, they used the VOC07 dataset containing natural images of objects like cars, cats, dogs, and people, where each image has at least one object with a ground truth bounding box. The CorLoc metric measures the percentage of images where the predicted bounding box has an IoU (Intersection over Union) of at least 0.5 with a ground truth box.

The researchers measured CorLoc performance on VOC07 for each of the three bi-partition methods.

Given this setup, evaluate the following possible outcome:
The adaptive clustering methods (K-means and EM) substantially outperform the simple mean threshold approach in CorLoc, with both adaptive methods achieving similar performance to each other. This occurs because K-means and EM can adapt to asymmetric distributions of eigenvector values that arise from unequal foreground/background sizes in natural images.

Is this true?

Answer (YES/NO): NO